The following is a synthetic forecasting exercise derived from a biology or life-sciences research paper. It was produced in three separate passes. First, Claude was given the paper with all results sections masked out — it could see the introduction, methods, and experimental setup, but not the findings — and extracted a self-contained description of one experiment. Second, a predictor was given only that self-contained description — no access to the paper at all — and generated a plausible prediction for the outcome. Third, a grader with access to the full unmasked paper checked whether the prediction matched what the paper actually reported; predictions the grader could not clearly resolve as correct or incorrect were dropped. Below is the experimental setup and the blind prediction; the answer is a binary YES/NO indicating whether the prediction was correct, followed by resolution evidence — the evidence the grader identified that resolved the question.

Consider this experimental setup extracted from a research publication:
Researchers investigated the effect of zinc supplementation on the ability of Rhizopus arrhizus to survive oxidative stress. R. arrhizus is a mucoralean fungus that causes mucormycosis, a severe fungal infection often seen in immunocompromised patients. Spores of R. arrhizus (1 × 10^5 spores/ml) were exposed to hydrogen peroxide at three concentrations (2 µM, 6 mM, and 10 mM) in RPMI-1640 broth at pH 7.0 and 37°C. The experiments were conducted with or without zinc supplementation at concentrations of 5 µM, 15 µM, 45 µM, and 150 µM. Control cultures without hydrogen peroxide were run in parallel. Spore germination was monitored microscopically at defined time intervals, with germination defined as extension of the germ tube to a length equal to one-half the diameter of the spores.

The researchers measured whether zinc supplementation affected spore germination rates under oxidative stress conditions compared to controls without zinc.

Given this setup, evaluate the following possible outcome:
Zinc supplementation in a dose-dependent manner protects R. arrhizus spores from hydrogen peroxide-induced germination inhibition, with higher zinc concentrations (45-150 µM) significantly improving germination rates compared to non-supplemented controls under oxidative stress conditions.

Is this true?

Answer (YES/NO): NO